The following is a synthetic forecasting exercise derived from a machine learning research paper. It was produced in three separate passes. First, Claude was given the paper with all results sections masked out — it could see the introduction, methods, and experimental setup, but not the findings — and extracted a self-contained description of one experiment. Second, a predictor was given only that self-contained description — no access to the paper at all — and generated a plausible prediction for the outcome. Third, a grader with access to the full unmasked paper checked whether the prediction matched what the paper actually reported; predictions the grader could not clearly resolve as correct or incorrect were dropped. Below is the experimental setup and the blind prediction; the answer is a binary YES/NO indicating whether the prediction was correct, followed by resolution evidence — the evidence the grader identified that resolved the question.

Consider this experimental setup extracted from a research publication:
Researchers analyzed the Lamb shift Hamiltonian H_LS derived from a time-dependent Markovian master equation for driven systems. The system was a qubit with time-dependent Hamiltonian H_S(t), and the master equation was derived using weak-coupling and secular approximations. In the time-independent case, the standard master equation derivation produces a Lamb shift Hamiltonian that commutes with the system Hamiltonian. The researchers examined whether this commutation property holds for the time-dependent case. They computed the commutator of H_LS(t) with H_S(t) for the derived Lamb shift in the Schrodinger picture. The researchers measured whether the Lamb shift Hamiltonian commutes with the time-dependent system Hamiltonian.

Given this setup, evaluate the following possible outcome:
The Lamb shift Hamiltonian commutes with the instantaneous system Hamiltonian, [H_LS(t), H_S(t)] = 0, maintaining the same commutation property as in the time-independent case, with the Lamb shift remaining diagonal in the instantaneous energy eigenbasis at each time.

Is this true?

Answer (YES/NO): NO